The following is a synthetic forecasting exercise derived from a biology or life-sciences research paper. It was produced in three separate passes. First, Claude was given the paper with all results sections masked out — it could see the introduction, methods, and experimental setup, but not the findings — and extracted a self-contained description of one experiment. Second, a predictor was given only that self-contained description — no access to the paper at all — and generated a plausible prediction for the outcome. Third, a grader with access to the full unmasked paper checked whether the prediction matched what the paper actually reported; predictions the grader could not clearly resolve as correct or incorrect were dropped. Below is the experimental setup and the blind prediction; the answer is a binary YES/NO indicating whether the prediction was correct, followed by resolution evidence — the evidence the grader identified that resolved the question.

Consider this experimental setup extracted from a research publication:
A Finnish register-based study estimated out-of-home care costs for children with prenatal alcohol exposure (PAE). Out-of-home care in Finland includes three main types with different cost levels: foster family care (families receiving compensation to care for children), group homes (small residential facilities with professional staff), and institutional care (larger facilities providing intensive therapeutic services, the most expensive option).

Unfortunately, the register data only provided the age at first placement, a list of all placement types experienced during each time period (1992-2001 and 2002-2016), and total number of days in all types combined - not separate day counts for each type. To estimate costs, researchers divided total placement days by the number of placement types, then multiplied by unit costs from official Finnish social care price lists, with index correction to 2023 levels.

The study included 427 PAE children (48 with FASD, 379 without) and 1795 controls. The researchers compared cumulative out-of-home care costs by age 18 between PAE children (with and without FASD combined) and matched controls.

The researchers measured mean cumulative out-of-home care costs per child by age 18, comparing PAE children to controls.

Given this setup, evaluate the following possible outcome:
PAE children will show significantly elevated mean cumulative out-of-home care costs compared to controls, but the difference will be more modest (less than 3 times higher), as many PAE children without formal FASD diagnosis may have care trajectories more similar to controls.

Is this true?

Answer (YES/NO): NO